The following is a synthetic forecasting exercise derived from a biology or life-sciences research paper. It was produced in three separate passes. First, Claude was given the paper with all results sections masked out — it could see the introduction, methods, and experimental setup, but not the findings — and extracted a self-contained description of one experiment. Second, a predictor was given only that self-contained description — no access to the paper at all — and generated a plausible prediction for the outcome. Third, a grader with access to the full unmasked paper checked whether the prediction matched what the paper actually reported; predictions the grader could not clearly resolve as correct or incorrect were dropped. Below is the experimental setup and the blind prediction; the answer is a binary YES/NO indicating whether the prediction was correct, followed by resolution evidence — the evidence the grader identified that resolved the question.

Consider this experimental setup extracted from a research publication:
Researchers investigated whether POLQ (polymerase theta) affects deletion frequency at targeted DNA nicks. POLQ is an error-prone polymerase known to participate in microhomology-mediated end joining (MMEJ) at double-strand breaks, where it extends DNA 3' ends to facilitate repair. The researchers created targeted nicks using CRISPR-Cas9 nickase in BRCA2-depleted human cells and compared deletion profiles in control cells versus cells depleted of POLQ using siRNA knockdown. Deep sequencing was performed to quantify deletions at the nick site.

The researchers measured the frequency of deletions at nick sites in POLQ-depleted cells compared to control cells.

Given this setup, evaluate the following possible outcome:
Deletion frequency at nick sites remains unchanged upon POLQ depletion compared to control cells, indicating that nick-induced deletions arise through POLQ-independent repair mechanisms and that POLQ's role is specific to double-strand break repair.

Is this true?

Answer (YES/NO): NO